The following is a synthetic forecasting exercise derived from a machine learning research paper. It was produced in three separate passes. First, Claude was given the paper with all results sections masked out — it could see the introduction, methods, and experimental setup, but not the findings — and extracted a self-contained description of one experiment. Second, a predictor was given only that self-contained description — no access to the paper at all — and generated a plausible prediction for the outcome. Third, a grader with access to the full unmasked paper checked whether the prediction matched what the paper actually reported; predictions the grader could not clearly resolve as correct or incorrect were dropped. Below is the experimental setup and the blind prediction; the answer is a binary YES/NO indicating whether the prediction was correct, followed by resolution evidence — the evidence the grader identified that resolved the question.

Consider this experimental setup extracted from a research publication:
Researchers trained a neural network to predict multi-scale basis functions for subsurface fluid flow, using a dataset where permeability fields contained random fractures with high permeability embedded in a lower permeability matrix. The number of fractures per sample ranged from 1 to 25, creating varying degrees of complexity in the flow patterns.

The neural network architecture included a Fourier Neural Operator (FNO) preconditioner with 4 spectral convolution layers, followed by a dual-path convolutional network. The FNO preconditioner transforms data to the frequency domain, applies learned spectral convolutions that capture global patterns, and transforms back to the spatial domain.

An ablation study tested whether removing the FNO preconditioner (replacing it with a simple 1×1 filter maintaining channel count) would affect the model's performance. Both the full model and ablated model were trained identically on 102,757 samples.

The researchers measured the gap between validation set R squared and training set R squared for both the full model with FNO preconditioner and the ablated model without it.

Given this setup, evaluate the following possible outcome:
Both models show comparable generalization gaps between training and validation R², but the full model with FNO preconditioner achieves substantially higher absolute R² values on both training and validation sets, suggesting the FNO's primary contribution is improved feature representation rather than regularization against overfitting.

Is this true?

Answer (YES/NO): NO